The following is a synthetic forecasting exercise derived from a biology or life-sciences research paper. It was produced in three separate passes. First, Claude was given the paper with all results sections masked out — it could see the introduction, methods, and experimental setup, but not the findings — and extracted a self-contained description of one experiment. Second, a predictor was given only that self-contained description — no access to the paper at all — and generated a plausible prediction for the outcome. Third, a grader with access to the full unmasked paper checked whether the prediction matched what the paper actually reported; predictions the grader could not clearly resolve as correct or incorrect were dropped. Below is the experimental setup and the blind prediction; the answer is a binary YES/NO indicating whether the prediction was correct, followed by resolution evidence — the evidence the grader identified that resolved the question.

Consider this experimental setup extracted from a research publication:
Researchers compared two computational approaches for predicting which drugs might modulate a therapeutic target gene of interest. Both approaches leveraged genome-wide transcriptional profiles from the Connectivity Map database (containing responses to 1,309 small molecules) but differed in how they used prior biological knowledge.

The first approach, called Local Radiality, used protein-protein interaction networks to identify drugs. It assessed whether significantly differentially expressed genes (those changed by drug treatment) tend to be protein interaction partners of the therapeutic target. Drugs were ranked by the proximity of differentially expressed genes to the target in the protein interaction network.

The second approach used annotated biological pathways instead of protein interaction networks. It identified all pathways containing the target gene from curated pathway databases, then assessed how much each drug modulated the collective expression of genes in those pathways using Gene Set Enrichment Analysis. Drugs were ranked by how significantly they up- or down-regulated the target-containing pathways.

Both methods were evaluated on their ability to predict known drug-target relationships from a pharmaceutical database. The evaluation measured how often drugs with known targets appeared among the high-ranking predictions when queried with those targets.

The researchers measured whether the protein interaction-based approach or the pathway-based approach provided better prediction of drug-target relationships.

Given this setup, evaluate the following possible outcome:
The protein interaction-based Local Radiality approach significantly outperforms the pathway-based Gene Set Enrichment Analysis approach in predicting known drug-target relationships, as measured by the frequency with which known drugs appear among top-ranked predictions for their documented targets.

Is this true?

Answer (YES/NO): NO